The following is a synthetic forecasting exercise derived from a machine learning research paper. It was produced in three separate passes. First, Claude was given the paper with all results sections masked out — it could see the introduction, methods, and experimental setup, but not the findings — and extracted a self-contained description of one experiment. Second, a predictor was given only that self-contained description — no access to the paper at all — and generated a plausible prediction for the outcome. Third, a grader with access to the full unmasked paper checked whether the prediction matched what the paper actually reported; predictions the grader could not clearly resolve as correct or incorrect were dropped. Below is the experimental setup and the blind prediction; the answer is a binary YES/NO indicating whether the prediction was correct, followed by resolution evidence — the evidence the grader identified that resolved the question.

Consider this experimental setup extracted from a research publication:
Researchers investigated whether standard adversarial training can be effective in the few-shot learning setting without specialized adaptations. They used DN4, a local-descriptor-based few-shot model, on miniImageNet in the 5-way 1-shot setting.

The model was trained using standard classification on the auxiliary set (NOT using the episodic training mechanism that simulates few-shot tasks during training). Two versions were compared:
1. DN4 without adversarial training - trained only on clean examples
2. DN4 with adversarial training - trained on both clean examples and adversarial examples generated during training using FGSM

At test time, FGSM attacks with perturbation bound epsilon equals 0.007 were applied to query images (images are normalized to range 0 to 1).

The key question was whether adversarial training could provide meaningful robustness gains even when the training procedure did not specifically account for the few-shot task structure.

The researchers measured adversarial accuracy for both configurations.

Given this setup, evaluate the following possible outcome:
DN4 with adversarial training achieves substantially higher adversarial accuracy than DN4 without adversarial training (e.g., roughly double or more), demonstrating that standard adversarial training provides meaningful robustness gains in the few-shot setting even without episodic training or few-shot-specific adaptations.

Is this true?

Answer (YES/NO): YES